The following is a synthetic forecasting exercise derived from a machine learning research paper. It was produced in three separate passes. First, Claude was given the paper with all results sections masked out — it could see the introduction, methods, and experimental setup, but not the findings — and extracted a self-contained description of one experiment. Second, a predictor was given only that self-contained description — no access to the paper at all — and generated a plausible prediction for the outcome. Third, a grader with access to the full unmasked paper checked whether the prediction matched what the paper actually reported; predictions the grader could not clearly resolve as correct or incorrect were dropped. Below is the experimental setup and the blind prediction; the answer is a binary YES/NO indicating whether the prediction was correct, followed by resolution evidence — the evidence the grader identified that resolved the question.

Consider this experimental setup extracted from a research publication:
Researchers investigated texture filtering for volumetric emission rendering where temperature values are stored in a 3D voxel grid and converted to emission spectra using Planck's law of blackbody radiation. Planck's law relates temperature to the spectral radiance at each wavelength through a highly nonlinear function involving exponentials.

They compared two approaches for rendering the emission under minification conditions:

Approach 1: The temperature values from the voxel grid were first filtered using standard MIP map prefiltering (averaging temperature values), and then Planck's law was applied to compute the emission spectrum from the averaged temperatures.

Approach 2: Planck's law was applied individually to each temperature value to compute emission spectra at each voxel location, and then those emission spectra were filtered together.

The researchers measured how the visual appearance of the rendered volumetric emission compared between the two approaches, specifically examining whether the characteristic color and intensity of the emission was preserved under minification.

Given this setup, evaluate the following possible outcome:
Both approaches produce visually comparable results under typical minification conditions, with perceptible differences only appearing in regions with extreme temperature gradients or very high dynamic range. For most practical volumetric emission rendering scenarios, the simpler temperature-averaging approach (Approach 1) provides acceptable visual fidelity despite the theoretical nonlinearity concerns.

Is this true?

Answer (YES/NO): NO